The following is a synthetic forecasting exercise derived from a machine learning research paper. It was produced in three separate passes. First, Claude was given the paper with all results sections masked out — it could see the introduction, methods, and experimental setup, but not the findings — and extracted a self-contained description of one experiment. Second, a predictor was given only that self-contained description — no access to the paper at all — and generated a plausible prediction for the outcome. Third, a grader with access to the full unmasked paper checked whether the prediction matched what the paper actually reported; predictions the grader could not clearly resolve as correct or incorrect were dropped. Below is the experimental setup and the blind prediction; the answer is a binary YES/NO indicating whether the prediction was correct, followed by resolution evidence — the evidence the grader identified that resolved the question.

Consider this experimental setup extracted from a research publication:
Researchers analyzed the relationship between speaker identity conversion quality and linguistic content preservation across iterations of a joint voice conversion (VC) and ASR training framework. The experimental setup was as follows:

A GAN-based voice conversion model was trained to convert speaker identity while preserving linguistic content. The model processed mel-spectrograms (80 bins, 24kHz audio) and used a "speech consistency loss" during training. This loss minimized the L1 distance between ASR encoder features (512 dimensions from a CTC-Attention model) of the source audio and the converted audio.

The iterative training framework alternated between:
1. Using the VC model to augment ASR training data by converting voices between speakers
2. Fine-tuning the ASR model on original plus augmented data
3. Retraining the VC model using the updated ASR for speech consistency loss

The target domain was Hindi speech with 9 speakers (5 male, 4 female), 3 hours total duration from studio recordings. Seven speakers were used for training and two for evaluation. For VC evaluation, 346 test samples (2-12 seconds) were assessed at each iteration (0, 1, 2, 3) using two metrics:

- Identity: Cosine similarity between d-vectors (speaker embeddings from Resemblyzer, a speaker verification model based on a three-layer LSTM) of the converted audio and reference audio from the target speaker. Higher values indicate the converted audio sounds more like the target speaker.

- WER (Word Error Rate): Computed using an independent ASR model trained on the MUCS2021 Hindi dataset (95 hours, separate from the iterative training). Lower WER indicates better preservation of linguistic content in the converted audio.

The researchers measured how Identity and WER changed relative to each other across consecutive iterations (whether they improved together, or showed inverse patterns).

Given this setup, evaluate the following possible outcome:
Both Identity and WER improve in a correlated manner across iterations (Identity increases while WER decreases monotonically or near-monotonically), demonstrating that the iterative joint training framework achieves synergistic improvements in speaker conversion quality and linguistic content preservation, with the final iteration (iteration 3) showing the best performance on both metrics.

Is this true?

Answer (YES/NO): NO